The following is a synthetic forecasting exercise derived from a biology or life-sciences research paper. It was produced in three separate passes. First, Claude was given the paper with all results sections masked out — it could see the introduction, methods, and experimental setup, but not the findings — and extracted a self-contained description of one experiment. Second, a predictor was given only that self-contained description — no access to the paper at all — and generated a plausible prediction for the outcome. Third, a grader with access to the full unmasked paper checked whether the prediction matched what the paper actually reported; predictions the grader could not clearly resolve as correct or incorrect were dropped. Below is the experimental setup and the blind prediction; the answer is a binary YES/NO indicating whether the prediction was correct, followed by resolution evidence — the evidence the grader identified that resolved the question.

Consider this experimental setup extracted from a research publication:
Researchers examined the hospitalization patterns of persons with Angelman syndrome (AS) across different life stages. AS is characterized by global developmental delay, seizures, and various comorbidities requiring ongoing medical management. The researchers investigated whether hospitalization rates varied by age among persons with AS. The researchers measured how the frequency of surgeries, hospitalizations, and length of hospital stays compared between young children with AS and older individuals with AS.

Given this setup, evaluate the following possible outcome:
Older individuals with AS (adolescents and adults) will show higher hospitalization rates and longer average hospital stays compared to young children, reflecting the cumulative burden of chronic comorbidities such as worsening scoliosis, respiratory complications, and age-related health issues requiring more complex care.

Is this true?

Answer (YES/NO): NO